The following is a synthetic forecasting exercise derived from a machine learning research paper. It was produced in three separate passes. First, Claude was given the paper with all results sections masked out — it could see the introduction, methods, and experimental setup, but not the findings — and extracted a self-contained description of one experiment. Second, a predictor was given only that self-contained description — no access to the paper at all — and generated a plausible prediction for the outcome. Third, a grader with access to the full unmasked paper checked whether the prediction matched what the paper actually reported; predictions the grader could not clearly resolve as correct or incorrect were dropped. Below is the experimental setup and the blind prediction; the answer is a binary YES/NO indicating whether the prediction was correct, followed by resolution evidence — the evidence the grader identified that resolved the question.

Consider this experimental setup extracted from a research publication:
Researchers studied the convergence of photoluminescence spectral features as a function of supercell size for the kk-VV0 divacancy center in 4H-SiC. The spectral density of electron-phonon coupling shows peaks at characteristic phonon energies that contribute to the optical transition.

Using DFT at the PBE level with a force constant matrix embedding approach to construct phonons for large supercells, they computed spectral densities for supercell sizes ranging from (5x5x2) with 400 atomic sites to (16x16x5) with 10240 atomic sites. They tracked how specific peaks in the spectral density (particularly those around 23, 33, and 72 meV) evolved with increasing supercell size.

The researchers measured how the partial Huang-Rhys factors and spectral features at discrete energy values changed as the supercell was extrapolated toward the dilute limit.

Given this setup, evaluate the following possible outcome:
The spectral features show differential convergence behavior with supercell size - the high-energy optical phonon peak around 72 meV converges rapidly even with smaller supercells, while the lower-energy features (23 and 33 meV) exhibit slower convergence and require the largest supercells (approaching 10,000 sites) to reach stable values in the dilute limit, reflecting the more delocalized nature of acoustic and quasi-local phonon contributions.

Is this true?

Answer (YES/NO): NO